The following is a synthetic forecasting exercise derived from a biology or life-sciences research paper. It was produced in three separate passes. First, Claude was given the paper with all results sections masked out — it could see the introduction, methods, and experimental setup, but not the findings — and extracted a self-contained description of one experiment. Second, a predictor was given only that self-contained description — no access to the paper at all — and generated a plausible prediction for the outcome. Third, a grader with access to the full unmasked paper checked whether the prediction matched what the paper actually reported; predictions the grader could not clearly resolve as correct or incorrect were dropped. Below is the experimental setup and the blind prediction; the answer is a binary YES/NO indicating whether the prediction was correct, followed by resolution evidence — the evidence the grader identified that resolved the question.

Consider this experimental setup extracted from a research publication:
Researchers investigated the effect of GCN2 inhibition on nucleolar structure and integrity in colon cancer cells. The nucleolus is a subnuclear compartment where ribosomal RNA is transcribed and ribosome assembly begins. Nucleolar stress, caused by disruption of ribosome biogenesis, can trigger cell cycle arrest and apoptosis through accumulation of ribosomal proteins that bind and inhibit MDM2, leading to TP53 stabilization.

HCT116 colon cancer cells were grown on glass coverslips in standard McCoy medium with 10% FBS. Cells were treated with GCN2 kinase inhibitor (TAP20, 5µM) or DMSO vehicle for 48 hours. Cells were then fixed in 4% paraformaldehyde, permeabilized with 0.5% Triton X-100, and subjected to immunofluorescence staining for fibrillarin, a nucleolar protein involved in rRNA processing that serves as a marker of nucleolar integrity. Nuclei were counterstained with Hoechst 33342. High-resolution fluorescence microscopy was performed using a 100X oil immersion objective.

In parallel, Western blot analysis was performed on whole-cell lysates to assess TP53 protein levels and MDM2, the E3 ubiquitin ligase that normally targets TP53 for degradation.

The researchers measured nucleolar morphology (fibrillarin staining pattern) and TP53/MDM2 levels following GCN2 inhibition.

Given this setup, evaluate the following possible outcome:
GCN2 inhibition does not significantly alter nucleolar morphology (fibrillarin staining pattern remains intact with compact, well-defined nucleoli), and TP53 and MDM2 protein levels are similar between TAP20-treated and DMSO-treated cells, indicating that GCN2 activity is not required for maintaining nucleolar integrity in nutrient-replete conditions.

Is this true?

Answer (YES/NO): NO